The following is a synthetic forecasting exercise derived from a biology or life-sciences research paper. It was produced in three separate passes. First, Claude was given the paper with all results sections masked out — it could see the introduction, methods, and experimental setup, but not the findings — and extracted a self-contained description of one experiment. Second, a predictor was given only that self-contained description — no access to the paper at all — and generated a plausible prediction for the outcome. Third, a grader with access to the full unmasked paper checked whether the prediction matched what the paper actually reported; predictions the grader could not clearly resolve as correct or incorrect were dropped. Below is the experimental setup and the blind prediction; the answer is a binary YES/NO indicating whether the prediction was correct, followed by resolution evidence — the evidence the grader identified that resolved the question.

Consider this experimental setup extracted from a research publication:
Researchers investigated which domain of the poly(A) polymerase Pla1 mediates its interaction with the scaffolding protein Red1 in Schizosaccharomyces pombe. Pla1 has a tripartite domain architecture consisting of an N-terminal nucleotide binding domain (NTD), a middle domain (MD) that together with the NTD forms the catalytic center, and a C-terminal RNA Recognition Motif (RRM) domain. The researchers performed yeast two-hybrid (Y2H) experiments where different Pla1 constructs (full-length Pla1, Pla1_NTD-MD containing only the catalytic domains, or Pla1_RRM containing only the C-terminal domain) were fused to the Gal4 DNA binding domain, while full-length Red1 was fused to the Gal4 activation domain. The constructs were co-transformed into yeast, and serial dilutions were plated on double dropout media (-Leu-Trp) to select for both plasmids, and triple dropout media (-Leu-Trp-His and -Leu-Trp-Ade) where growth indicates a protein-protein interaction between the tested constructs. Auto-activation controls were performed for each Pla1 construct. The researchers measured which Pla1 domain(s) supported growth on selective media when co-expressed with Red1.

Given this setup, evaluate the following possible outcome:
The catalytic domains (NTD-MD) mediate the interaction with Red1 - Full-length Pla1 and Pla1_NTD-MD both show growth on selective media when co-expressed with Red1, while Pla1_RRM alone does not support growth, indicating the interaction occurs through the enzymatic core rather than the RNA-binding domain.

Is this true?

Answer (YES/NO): NO